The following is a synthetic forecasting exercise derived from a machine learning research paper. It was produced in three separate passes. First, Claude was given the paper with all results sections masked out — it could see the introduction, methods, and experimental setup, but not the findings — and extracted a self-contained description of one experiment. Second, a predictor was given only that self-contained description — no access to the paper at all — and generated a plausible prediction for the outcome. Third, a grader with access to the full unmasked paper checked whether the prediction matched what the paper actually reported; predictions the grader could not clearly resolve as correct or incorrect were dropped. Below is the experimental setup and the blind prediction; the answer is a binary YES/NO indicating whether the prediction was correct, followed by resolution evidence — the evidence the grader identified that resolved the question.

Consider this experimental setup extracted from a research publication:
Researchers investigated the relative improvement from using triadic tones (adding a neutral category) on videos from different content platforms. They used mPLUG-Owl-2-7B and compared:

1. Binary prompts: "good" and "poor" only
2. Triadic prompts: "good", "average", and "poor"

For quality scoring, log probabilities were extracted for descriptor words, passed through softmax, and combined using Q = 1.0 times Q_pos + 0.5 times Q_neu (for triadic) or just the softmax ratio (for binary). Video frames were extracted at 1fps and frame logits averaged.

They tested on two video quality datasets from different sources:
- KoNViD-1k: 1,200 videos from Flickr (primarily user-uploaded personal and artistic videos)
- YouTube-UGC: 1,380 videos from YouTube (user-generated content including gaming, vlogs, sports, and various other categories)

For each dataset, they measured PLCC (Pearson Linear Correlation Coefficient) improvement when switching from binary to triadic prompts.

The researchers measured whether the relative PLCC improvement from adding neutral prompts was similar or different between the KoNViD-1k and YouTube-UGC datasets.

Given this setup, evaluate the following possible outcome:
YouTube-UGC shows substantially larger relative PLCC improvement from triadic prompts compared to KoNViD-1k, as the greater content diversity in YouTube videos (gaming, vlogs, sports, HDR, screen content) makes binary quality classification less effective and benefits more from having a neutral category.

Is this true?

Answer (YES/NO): NO